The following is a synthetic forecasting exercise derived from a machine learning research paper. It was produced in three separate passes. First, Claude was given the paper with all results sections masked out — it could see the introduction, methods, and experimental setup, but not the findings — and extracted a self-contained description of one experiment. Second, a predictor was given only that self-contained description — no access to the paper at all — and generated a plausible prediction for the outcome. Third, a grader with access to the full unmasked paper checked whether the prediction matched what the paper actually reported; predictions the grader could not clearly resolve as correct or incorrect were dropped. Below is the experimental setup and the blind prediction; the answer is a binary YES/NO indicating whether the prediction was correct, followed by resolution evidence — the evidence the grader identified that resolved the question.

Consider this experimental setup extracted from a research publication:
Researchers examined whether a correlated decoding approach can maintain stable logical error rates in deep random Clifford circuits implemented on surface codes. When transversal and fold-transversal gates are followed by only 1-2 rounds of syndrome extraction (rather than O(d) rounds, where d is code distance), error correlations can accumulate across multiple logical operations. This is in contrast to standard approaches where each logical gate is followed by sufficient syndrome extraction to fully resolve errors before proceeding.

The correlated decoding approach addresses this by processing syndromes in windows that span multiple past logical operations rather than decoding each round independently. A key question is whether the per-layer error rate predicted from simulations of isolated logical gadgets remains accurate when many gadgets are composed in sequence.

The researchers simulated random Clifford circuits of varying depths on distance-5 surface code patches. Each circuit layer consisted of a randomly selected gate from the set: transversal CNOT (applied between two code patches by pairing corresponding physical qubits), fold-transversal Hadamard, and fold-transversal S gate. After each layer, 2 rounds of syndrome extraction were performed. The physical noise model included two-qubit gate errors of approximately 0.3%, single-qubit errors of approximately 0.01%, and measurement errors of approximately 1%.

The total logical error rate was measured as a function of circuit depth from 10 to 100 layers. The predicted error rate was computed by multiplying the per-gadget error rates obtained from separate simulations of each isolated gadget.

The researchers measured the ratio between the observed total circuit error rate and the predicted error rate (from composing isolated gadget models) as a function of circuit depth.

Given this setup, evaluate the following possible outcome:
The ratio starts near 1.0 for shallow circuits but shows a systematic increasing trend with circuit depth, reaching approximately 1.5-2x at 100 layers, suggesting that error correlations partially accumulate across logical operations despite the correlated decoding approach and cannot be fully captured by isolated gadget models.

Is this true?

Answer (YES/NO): NO